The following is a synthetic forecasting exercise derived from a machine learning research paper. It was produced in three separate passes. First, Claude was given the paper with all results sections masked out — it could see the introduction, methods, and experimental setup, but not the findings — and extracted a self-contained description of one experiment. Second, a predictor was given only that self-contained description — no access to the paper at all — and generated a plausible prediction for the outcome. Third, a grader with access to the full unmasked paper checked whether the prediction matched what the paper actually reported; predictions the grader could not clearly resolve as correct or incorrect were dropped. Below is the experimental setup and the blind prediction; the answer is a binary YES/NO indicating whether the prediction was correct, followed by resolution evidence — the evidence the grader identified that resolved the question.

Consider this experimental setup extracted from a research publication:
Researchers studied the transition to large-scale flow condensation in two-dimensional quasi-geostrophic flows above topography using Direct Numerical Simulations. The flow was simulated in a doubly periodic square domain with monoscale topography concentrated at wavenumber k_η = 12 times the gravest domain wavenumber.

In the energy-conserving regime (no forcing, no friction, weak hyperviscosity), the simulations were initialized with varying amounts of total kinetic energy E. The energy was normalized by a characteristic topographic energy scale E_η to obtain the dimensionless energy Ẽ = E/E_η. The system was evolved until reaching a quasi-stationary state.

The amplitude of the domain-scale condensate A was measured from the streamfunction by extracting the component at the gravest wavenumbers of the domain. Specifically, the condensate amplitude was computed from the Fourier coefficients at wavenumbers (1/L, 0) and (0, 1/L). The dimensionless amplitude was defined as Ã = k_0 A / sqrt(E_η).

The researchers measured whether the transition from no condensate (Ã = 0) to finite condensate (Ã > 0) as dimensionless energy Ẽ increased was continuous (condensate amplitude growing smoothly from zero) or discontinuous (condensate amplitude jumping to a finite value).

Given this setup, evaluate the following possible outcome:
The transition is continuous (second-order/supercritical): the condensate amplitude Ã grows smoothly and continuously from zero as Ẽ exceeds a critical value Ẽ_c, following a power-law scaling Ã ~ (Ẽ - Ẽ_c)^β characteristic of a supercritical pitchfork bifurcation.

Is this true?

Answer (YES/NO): YES